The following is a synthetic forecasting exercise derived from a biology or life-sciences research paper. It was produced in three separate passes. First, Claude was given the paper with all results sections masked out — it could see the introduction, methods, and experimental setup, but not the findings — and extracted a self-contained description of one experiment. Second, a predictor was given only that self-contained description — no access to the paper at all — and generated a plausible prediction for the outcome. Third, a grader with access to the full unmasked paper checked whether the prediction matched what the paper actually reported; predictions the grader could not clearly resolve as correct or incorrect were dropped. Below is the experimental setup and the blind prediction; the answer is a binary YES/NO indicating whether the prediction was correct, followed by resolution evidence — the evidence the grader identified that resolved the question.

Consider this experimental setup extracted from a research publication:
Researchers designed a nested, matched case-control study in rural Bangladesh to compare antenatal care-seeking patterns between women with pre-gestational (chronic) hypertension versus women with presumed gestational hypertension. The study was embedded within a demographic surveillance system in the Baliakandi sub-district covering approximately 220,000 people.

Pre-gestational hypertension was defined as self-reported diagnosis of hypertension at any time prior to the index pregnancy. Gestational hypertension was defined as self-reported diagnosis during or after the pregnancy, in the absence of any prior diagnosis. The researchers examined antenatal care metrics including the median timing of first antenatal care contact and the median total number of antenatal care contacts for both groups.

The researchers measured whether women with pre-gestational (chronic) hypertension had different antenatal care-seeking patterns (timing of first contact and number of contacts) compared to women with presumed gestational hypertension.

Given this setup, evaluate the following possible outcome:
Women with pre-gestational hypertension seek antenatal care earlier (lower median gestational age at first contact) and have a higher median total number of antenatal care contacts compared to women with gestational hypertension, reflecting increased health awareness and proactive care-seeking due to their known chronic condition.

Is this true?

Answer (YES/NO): NO